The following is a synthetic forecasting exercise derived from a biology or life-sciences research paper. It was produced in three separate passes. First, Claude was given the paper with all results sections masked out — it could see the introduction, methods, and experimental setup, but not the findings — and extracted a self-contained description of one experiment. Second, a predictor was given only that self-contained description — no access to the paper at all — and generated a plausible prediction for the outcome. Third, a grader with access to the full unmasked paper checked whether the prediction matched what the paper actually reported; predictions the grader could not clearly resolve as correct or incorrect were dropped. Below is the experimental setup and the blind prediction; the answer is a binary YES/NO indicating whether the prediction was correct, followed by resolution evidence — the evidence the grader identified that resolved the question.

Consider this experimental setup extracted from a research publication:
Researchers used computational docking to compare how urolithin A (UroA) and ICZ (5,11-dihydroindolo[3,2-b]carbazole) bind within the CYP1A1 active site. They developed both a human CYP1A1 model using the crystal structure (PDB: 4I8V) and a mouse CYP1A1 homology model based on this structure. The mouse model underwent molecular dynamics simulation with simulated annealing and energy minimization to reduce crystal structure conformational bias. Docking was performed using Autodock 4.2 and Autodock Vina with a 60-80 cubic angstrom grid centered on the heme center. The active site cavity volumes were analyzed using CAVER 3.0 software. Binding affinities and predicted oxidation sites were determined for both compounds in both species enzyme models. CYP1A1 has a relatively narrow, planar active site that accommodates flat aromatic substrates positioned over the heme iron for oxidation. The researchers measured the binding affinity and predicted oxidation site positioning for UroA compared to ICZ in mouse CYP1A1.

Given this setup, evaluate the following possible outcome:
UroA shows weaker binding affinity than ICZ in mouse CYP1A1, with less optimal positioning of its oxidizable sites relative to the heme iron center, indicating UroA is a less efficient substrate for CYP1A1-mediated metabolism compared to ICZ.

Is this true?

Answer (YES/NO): YES